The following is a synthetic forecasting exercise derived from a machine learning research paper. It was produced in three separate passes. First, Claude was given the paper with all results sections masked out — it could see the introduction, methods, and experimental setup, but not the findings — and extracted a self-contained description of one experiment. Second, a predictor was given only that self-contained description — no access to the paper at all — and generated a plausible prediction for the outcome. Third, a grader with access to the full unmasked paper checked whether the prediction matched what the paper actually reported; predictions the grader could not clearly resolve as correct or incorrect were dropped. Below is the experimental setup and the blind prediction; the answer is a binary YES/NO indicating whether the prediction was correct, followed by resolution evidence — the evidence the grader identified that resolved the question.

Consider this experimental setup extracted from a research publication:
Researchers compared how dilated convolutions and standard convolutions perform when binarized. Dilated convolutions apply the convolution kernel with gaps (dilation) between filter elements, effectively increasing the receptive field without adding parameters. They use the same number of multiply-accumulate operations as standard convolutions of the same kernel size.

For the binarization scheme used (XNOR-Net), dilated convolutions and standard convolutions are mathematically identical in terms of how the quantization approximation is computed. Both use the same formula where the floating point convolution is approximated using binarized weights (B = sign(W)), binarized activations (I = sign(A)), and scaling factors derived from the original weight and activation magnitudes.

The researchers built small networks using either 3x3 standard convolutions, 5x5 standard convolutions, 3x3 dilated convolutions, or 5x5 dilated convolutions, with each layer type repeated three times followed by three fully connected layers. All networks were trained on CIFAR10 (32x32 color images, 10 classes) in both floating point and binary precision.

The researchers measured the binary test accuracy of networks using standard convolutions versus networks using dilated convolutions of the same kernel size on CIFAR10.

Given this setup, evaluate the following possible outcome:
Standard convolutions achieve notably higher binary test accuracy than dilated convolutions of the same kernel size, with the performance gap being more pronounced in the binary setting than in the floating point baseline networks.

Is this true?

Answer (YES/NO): NO